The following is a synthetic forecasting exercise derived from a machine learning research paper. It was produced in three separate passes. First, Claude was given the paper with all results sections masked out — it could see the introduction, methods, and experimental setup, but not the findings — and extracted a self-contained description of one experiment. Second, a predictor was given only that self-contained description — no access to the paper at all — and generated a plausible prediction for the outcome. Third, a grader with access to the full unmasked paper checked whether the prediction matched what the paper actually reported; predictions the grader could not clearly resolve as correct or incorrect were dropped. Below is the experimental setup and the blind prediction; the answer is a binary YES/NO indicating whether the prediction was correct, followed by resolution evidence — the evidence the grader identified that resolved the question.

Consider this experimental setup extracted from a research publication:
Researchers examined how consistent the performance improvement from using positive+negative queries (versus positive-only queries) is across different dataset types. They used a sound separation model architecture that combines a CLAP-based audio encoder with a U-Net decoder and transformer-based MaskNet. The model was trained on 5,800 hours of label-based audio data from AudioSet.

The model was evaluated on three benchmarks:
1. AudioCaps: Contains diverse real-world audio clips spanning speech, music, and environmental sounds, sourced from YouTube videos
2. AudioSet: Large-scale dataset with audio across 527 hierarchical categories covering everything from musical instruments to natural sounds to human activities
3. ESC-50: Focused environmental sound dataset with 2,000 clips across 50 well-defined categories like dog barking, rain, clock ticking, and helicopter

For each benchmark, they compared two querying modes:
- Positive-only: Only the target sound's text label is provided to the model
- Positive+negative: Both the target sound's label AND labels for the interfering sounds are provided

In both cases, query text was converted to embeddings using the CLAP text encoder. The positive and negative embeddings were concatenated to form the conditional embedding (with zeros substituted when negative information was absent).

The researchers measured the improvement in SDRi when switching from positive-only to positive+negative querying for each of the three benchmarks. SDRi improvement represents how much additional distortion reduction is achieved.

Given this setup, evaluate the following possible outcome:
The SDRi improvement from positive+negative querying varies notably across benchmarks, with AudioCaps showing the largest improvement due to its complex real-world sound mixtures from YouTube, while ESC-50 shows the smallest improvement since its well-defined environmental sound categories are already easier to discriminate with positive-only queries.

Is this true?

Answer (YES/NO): NO